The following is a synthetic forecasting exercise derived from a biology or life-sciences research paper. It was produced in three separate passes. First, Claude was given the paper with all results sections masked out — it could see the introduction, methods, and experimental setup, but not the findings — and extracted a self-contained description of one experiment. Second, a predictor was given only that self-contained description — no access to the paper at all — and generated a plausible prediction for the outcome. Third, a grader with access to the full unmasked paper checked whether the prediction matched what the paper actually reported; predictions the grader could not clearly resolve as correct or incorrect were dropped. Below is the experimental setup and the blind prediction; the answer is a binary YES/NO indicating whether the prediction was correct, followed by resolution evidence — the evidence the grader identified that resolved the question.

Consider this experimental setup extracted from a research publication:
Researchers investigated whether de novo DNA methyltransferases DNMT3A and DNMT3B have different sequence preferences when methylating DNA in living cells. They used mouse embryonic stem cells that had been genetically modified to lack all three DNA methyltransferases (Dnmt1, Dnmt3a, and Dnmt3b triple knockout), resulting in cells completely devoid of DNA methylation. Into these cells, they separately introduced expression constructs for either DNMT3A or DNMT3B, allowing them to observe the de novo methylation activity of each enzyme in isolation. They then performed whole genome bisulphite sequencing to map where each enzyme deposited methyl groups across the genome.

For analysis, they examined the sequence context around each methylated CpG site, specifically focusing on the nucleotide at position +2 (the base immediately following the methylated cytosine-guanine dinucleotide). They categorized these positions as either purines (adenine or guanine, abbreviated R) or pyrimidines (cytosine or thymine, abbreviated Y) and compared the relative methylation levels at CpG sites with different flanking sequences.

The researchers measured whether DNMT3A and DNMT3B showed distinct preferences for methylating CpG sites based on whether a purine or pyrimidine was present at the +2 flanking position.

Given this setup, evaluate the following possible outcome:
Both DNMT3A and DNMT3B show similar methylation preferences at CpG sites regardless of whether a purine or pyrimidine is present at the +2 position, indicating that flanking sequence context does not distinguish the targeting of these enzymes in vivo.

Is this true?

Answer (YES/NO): NO